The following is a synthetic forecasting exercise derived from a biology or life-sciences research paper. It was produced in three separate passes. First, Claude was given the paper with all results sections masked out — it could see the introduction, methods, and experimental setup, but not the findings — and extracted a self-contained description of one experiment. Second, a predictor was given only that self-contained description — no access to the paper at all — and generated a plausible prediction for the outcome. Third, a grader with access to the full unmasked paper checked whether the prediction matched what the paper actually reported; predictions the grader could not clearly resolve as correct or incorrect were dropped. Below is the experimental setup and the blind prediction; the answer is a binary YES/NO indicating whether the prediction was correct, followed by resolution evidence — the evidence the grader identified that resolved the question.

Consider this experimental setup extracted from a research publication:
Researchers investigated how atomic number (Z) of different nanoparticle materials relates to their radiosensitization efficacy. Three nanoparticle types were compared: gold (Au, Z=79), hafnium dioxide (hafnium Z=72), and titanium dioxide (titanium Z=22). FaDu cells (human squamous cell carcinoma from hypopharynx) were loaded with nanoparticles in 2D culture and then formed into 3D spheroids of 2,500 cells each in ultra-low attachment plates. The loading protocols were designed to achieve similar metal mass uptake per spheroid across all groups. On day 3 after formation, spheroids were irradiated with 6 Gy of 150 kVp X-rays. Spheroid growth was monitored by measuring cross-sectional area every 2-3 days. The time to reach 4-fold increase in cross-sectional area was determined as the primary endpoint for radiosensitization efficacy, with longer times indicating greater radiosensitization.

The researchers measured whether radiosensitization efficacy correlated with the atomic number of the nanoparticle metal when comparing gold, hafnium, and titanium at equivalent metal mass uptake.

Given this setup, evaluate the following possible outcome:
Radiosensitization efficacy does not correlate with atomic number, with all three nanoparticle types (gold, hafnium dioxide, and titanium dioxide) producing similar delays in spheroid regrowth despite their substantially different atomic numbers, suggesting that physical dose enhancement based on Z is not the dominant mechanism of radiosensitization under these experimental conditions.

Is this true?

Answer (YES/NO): YES